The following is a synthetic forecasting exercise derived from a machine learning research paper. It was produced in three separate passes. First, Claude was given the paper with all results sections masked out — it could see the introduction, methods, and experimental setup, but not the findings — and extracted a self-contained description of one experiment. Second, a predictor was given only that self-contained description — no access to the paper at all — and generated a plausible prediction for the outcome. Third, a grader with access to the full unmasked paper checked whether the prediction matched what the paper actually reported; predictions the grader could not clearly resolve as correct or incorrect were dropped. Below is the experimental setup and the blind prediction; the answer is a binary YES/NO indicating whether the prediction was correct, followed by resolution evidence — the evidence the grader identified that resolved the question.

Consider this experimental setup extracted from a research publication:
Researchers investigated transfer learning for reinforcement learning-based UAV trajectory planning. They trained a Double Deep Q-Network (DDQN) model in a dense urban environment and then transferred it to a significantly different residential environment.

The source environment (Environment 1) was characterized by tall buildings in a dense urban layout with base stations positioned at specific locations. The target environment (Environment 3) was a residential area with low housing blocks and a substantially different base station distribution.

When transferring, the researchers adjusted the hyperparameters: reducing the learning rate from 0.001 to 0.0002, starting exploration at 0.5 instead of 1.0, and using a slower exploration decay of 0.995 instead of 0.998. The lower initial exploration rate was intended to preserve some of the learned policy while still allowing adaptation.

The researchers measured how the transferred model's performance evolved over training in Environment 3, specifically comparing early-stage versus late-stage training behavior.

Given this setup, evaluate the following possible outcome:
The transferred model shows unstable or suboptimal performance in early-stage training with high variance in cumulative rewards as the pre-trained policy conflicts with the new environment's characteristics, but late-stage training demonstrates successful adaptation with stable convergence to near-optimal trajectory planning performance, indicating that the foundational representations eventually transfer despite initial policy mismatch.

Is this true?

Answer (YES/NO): NO